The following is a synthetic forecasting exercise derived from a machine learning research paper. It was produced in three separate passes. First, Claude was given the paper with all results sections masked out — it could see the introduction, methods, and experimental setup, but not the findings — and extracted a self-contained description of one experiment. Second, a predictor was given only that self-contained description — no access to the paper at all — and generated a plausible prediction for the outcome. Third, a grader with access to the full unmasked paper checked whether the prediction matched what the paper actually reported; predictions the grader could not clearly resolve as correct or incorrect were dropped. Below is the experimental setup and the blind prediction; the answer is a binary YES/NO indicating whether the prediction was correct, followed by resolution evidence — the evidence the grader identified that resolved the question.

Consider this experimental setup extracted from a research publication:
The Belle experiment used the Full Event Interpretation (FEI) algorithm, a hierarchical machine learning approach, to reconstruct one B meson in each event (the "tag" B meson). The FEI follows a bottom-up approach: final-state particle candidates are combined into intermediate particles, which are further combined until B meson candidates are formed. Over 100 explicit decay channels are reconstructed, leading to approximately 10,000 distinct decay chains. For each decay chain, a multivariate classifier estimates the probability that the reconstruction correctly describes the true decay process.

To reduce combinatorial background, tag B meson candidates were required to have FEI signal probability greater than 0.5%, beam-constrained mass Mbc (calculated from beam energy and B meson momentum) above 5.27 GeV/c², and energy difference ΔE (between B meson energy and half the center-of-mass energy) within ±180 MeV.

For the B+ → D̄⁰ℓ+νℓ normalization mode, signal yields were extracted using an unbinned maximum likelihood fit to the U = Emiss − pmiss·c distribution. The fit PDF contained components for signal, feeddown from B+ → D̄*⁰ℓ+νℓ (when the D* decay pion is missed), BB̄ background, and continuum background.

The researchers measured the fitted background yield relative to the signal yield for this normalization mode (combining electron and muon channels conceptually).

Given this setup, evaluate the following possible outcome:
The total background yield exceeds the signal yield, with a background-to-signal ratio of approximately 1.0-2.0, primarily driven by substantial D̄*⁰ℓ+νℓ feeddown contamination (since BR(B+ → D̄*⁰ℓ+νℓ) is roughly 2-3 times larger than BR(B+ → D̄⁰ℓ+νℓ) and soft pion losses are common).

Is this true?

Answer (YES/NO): NO